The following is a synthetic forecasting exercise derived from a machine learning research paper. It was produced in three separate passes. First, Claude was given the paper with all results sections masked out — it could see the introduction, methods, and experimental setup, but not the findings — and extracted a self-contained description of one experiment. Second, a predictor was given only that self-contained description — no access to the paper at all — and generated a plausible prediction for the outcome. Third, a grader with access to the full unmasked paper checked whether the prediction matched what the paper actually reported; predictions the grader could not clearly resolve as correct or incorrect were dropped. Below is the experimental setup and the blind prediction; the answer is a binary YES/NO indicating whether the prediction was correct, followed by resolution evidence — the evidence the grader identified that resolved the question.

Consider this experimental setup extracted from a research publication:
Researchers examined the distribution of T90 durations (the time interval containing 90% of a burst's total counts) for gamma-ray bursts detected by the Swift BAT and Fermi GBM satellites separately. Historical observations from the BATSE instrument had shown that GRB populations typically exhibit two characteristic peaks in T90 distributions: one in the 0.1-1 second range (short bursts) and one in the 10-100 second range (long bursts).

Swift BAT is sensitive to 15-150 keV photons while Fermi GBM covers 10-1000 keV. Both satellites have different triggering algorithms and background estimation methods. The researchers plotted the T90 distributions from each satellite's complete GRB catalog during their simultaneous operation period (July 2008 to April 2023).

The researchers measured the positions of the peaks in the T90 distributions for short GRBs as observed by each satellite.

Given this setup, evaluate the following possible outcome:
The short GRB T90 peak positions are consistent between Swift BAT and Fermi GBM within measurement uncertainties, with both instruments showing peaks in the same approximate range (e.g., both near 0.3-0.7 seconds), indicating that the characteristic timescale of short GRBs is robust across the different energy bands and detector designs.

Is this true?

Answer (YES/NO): NO